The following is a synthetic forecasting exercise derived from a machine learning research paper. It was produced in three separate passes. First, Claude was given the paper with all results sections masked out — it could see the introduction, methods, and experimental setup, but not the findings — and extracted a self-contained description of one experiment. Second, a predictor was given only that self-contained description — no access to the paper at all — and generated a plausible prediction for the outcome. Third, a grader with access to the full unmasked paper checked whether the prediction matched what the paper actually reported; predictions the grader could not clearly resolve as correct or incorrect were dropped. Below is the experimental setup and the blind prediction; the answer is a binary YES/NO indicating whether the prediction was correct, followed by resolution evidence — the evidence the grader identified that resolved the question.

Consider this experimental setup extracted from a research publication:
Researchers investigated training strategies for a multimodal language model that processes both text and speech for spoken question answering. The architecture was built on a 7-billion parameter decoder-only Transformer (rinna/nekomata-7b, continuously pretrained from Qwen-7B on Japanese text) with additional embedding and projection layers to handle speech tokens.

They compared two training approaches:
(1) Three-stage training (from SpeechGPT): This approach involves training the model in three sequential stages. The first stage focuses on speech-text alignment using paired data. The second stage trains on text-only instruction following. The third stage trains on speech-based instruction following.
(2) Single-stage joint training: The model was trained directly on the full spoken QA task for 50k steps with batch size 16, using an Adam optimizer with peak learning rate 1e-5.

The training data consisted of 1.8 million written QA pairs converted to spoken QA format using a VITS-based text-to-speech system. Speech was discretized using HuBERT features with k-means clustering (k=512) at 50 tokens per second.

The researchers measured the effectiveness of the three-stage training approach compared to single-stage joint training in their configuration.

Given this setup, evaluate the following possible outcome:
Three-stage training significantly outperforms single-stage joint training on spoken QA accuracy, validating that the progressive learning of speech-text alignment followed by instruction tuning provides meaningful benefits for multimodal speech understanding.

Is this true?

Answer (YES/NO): NO